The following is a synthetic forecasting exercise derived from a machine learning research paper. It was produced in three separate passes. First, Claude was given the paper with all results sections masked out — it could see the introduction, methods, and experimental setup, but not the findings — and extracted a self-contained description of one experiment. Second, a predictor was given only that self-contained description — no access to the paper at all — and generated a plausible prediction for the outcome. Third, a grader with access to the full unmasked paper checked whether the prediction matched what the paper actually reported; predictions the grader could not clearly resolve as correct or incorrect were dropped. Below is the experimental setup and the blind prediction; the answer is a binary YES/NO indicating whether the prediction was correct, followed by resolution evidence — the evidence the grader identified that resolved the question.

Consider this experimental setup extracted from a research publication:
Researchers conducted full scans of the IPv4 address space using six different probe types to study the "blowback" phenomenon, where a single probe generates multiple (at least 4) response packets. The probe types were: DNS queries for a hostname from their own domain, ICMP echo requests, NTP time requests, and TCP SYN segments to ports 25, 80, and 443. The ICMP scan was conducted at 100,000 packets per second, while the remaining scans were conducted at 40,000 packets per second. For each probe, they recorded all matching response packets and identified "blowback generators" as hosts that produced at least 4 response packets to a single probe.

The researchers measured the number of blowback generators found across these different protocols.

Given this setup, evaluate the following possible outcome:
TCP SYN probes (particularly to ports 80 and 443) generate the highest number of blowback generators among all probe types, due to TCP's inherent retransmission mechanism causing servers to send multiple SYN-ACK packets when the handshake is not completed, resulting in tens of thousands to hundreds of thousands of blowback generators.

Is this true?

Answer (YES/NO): YES